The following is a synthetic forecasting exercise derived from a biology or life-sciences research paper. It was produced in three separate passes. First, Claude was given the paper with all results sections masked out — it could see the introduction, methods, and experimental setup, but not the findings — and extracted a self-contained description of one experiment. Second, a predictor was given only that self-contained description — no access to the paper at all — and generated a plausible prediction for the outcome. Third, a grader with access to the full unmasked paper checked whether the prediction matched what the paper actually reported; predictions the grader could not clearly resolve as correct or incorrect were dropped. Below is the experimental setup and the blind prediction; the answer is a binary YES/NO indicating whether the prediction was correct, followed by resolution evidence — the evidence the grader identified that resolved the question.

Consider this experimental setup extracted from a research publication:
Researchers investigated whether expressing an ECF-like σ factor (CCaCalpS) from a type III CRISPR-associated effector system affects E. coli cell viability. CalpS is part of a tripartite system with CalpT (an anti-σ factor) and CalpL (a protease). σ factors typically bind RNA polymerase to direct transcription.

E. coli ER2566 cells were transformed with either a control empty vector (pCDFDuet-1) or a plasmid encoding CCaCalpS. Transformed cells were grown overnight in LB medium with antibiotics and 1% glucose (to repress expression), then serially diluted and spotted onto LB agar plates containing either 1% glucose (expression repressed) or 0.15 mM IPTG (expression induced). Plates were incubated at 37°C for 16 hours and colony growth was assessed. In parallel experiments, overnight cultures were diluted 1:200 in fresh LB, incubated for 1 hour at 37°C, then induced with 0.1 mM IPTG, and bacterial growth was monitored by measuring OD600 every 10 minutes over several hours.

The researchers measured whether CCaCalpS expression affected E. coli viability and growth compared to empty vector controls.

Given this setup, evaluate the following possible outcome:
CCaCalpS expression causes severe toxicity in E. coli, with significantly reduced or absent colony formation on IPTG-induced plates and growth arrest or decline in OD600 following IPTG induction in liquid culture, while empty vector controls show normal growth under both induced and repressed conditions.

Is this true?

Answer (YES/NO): YES